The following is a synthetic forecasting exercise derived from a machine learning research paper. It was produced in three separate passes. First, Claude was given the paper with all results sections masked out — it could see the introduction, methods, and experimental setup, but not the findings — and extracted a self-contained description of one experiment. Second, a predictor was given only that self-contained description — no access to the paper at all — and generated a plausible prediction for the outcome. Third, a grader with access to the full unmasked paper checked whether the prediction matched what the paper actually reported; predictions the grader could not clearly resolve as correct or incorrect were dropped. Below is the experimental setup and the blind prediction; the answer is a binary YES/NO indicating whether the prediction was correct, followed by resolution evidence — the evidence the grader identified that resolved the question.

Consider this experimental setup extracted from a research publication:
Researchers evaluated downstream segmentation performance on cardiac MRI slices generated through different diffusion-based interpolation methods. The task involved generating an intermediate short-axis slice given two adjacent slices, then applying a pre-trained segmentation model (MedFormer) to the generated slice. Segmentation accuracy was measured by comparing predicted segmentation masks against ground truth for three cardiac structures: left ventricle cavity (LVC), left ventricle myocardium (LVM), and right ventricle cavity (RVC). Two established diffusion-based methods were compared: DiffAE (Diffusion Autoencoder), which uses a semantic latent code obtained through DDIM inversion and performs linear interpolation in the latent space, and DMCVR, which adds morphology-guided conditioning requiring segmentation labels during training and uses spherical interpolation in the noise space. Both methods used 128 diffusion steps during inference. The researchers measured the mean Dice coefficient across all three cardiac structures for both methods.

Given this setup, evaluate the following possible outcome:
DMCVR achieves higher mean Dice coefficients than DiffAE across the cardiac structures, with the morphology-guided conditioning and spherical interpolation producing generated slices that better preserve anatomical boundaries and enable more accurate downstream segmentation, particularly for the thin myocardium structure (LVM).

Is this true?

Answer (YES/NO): NO